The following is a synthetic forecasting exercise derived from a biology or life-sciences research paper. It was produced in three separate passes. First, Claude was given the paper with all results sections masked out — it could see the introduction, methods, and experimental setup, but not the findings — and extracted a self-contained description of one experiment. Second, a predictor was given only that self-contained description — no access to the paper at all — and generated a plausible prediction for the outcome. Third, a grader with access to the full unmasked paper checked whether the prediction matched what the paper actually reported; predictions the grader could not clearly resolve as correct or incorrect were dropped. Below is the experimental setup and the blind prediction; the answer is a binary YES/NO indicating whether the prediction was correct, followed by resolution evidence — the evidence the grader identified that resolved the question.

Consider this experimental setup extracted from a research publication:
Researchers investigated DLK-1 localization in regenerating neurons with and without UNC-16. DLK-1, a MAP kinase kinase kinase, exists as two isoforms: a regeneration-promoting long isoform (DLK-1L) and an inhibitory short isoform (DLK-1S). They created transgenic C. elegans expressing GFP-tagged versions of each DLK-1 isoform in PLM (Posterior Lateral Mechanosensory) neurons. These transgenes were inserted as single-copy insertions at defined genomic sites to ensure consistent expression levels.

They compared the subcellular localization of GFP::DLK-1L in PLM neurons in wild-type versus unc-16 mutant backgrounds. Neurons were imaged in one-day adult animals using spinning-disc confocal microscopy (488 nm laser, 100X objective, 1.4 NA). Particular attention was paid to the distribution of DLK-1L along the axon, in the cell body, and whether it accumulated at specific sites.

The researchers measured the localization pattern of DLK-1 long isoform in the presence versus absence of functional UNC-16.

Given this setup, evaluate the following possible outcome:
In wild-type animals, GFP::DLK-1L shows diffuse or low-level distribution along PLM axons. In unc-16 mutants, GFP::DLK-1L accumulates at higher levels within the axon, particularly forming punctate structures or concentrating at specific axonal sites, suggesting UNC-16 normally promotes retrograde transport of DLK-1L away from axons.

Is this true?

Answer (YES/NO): NO